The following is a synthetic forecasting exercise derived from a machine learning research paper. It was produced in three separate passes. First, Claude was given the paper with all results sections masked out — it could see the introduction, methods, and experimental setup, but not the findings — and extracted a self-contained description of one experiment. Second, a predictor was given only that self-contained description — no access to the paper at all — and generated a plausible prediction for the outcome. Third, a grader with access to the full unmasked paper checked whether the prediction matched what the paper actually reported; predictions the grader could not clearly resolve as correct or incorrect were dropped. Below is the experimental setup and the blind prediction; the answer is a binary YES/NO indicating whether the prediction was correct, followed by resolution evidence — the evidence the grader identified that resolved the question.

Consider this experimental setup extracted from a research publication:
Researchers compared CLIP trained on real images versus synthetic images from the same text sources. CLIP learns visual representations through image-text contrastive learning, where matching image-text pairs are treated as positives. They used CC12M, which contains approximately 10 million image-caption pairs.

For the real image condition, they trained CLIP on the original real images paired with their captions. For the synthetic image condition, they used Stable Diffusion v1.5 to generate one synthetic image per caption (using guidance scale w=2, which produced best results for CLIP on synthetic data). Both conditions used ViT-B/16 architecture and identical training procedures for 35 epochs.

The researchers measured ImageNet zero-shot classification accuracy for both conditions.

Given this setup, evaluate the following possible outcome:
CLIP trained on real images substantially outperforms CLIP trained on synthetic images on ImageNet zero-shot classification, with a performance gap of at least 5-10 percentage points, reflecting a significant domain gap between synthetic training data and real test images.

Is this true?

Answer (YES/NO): YES